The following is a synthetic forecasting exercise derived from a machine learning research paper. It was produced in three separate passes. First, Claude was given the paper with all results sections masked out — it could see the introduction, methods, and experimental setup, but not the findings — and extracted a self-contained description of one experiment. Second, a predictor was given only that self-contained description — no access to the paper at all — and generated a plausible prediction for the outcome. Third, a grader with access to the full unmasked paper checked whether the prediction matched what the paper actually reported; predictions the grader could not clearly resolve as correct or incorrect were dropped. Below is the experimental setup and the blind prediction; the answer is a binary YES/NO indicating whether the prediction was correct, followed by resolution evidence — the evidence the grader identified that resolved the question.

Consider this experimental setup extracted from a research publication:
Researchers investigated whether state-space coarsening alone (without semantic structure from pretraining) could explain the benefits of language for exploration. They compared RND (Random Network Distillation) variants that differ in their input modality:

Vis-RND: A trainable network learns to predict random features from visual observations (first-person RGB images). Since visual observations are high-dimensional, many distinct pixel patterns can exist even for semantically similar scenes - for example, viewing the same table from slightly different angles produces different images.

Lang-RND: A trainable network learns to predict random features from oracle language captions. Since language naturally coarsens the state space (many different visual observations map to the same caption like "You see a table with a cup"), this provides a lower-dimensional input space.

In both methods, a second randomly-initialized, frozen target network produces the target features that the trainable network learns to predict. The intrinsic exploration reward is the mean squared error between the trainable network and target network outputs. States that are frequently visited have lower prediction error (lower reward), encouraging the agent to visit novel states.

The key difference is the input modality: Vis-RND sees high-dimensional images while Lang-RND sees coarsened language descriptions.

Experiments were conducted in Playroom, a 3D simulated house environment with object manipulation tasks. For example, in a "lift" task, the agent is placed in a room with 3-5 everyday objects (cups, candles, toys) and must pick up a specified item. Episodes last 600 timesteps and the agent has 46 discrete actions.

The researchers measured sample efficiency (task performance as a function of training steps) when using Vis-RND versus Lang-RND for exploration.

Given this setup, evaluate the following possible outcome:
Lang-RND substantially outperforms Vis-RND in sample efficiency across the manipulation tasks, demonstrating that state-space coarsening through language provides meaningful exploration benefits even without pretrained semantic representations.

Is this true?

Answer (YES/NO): YES